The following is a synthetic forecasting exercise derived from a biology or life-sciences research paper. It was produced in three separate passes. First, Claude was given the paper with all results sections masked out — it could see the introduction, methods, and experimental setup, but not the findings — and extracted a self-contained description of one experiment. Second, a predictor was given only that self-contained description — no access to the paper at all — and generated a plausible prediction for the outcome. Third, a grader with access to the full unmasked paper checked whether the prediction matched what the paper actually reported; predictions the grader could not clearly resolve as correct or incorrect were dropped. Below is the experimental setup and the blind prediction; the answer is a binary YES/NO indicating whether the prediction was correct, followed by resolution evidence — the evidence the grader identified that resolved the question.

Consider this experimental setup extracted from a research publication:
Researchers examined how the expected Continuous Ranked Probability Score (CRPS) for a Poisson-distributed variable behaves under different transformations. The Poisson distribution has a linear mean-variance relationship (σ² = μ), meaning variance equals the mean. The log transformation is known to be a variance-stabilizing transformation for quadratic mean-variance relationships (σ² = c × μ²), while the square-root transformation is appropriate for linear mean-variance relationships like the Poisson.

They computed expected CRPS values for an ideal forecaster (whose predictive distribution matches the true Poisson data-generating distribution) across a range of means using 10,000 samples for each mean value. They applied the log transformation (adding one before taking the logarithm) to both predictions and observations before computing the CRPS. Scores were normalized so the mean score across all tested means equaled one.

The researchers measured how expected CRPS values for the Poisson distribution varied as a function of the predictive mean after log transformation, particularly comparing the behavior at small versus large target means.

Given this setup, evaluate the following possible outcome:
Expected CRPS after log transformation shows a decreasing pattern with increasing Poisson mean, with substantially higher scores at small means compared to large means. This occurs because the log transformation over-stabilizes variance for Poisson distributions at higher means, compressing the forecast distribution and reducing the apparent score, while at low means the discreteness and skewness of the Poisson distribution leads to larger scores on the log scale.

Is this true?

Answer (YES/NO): YES